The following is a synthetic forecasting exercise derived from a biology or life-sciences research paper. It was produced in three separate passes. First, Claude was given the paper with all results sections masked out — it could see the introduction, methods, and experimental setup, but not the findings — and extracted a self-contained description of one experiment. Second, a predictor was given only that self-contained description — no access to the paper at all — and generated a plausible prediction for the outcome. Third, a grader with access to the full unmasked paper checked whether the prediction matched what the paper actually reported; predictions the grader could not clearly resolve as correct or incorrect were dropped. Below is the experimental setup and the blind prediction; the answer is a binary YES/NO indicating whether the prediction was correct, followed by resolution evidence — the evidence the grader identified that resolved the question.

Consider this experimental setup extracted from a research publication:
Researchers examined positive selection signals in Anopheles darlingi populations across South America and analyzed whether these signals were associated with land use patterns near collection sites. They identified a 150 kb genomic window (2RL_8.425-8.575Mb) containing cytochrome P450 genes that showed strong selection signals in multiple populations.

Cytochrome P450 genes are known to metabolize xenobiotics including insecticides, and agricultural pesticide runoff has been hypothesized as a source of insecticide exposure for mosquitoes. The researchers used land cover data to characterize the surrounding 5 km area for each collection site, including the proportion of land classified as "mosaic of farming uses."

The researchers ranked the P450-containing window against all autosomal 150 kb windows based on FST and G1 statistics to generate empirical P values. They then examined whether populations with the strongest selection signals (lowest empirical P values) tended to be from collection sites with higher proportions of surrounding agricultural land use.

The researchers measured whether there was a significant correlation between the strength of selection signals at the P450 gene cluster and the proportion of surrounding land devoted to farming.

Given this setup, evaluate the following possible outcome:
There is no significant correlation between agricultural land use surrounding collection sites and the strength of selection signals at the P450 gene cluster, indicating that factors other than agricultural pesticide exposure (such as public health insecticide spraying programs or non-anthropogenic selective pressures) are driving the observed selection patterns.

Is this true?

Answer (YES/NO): YES